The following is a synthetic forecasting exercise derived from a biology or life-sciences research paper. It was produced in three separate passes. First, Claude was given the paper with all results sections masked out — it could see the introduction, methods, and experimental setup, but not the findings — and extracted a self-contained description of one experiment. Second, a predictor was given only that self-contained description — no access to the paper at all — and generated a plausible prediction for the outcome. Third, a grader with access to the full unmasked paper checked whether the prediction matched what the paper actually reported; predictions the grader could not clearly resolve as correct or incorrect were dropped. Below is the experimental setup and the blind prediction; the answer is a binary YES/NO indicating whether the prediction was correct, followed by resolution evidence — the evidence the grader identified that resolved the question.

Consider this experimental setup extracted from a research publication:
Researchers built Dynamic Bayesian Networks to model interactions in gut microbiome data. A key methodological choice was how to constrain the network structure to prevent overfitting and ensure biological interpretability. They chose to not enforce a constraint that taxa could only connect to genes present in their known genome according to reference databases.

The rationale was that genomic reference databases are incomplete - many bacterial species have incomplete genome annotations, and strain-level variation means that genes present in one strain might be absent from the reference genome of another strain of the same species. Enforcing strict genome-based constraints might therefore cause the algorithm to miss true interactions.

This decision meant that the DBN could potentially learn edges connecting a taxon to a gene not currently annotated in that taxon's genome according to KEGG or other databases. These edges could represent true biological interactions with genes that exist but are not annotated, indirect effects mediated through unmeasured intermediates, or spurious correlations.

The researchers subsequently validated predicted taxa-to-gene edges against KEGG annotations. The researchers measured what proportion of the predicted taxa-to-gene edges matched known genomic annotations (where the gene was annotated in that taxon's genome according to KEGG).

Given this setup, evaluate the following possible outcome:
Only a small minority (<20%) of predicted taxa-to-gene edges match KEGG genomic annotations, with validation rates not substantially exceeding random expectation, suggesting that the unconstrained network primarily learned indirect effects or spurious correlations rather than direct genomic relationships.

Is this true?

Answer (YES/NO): NO